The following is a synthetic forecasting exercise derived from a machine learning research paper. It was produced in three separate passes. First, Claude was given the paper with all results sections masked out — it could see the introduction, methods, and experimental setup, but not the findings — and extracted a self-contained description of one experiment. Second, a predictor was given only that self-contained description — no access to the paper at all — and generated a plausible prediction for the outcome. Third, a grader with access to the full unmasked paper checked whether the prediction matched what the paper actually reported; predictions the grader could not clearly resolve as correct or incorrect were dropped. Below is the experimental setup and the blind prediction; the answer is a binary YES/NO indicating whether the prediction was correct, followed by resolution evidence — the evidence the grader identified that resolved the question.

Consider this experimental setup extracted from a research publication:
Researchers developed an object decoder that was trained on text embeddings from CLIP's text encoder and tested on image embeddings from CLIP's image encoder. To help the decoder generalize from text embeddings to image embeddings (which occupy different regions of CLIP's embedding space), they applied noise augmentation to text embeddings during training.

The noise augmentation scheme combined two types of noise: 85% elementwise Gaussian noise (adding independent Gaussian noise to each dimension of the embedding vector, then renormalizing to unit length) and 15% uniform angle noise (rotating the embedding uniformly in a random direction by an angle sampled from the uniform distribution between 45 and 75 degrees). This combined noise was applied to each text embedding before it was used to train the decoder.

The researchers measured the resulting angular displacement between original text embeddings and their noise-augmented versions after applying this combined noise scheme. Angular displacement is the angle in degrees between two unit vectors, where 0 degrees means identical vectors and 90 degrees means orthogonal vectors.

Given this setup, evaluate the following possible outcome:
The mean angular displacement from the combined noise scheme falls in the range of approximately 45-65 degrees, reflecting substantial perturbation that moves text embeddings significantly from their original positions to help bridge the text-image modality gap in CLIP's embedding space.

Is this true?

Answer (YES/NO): NO